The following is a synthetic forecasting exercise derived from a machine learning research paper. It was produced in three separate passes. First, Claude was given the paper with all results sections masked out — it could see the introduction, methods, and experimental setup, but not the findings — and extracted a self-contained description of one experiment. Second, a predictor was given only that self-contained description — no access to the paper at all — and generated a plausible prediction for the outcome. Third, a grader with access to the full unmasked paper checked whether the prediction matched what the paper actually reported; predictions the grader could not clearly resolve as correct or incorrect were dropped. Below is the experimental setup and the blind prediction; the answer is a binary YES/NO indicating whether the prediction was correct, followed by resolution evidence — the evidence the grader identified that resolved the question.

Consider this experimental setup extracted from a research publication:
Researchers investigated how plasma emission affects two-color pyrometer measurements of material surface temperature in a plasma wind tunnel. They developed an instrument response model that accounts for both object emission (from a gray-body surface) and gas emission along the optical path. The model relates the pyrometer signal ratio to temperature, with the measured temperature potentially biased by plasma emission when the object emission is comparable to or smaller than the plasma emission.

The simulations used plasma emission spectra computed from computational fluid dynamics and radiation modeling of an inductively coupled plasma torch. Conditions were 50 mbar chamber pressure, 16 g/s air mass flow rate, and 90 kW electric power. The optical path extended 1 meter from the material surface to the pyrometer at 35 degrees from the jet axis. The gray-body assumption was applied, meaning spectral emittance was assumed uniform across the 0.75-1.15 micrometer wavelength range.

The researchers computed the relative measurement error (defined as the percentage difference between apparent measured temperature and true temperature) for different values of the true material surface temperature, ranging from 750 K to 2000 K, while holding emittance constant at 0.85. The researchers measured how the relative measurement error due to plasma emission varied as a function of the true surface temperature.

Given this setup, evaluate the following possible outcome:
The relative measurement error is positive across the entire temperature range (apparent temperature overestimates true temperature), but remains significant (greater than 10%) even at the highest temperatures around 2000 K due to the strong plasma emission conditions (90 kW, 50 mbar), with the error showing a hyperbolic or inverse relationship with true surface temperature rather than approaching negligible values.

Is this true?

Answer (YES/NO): NO